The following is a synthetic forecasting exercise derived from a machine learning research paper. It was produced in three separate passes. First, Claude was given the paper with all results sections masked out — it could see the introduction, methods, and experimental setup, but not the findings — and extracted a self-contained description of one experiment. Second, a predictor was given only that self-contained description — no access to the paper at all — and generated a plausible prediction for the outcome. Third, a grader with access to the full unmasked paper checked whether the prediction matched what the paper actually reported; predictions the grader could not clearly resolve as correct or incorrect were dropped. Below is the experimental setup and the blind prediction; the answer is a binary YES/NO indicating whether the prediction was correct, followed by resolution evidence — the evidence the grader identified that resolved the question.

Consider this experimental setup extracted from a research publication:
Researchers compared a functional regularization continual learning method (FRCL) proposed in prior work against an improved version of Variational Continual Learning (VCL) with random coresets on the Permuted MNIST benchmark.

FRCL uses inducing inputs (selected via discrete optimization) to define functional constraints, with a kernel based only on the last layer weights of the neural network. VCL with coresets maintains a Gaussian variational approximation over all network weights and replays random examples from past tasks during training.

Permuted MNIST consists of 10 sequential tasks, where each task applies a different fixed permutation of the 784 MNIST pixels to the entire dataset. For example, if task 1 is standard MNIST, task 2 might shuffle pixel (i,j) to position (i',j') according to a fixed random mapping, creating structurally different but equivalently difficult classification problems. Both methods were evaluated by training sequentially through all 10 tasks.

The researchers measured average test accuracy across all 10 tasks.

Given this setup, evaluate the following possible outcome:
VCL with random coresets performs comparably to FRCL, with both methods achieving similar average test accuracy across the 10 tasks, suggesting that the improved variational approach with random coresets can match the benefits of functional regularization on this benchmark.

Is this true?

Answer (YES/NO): YES